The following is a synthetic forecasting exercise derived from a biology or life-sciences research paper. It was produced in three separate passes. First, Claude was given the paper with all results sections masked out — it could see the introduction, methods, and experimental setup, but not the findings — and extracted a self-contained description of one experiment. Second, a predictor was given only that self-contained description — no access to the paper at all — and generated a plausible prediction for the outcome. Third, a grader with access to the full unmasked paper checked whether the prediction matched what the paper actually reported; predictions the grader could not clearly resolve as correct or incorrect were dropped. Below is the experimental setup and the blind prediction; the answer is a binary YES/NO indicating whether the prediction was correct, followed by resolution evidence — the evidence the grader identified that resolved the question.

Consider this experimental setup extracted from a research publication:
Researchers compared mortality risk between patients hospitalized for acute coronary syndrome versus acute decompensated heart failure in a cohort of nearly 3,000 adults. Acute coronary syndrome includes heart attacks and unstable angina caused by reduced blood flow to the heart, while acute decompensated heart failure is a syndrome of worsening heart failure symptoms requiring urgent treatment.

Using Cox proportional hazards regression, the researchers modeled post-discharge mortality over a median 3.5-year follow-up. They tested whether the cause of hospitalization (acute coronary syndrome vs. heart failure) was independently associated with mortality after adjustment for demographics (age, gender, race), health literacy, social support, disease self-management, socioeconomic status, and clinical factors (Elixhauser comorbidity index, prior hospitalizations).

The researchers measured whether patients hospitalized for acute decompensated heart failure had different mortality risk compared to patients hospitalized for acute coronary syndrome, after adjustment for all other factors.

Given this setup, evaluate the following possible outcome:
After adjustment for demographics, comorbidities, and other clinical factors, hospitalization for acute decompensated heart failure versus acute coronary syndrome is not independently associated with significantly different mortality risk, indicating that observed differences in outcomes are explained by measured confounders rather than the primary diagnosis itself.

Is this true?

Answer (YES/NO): NO